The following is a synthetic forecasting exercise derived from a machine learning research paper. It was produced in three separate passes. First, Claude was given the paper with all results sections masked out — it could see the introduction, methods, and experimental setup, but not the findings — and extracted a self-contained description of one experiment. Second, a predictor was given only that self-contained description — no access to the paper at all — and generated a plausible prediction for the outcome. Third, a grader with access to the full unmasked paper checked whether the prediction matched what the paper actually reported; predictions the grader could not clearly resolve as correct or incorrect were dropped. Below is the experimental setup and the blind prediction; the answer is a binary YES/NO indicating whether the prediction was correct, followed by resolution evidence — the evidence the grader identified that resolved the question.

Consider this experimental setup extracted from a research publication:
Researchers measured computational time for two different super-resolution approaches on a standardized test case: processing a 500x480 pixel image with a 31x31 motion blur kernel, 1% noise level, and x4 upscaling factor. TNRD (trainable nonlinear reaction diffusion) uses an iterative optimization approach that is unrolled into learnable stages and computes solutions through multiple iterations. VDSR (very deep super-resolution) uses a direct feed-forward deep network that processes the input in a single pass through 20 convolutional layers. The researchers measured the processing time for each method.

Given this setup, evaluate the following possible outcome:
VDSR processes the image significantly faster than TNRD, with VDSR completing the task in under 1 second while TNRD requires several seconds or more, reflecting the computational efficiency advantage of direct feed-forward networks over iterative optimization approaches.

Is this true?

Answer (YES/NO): NO